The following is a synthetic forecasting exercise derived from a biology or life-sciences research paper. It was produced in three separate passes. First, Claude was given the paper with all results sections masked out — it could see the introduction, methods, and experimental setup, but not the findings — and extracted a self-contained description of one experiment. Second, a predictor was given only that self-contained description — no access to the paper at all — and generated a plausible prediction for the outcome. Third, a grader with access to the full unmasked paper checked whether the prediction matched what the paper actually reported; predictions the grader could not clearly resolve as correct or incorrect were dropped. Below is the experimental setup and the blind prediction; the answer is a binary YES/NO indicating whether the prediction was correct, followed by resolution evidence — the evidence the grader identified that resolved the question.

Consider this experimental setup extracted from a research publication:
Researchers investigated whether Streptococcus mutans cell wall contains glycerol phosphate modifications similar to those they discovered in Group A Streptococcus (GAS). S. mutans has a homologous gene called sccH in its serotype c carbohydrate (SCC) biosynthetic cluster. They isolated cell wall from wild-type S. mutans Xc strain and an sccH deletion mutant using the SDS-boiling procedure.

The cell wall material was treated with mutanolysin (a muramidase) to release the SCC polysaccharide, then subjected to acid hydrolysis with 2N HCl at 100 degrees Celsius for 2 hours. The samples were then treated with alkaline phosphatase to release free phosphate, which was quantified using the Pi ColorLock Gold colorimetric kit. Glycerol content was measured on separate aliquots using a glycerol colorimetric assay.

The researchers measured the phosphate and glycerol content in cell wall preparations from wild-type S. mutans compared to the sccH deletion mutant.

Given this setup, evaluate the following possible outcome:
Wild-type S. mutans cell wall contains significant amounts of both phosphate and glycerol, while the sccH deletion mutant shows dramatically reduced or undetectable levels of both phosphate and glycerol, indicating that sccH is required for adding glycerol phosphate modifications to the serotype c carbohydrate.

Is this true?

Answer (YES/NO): YES